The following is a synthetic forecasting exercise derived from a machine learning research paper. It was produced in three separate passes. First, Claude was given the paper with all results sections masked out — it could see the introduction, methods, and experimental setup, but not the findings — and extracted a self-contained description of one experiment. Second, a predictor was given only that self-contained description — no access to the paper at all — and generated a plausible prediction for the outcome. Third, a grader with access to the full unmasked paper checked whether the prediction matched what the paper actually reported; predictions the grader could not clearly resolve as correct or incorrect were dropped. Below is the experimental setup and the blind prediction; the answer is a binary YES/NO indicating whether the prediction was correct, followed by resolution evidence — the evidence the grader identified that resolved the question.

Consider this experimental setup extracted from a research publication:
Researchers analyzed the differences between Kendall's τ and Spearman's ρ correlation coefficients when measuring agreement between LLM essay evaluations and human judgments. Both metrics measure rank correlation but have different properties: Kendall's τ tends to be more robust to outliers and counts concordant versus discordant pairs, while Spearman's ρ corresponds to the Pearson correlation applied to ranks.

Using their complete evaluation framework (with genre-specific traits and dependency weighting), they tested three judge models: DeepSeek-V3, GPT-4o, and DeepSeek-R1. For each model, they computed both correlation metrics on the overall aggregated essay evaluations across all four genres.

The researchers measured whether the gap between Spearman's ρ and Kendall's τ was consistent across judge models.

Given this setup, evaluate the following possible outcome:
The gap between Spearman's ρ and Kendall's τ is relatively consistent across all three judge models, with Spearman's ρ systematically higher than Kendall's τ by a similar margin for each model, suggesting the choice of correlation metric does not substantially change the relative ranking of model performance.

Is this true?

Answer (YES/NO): YES